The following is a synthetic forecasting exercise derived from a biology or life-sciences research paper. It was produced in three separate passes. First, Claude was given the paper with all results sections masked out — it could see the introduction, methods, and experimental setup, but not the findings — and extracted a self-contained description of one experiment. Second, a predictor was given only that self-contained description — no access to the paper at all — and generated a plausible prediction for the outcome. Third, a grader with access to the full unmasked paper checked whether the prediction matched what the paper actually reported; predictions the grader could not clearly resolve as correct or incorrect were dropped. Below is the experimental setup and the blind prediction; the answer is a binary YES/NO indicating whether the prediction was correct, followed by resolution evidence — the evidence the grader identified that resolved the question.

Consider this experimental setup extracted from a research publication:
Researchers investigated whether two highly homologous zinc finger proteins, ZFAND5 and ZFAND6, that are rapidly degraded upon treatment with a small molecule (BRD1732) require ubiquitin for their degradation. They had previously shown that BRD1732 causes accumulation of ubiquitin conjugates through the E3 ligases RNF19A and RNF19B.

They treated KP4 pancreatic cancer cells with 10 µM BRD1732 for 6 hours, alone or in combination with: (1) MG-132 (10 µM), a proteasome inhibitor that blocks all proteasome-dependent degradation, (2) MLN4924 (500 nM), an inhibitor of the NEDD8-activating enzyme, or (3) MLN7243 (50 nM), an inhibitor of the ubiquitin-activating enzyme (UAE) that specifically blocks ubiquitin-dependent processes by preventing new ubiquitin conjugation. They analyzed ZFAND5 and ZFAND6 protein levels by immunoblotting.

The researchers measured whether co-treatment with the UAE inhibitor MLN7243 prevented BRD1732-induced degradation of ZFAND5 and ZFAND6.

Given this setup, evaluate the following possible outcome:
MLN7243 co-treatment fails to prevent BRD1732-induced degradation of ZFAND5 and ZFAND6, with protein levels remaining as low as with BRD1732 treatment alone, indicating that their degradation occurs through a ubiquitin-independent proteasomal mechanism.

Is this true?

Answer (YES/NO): YES